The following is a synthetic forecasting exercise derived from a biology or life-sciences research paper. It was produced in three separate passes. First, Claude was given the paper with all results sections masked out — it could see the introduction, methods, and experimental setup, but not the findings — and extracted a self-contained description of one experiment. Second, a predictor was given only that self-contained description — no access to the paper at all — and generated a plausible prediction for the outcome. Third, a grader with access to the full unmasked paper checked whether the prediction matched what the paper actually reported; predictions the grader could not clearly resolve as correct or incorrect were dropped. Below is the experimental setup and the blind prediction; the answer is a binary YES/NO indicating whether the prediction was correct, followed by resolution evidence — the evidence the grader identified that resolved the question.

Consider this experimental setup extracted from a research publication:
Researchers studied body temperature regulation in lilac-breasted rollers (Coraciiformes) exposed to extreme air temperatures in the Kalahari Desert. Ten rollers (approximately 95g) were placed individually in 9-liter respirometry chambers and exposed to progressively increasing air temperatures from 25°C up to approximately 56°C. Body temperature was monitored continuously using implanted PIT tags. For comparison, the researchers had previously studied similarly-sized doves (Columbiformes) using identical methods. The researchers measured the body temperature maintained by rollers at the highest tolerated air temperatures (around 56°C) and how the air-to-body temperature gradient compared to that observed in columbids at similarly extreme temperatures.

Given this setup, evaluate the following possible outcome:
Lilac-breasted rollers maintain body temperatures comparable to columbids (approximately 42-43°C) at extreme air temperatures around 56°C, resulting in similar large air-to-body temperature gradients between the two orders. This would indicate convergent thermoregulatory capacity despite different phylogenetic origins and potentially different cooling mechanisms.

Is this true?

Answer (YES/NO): YES